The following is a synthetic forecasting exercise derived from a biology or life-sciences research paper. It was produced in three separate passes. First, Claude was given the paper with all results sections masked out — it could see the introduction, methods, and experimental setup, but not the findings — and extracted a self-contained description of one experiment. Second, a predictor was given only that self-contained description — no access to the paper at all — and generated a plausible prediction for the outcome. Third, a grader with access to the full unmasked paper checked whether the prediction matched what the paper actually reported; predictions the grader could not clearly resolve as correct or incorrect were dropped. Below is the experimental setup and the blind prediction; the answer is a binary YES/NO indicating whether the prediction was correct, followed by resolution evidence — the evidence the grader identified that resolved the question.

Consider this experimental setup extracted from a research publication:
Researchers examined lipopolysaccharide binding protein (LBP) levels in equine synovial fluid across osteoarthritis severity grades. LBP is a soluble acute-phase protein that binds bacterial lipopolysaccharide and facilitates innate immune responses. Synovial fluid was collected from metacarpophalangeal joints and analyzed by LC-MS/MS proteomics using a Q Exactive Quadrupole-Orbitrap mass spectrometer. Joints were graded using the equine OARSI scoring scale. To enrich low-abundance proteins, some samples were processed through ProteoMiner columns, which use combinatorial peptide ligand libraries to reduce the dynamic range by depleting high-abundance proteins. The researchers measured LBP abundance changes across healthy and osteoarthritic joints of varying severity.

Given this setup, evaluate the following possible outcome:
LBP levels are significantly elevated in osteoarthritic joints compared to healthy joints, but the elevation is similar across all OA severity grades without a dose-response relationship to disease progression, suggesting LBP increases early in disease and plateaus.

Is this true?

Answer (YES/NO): NO